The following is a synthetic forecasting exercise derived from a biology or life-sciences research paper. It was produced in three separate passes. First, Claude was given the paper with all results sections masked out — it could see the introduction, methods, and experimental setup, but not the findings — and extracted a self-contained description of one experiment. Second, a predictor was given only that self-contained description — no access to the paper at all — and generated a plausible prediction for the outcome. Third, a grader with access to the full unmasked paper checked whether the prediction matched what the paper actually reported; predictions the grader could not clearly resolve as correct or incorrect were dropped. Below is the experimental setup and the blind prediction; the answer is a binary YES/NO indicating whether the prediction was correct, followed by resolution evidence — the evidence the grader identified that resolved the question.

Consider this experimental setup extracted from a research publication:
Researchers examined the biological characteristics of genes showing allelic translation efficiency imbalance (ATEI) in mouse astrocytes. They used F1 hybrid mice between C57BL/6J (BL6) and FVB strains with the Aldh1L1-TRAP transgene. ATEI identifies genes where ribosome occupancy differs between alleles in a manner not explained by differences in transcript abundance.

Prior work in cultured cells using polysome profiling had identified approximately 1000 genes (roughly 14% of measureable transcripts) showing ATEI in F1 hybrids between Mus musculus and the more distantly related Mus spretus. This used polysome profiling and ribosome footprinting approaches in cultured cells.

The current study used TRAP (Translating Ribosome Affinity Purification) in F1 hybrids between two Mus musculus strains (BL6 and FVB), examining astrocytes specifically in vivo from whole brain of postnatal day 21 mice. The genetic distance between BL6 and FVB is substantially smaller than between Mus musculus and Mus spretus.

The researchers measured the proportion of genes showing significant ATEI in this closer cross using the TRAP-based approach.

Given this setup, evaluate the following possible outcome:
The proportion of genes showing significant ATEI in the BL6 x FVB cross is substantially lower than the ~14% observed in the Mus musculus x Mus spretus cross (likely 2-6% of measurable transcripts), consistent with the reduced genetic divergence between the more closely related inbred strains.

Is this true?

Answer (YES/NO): NO